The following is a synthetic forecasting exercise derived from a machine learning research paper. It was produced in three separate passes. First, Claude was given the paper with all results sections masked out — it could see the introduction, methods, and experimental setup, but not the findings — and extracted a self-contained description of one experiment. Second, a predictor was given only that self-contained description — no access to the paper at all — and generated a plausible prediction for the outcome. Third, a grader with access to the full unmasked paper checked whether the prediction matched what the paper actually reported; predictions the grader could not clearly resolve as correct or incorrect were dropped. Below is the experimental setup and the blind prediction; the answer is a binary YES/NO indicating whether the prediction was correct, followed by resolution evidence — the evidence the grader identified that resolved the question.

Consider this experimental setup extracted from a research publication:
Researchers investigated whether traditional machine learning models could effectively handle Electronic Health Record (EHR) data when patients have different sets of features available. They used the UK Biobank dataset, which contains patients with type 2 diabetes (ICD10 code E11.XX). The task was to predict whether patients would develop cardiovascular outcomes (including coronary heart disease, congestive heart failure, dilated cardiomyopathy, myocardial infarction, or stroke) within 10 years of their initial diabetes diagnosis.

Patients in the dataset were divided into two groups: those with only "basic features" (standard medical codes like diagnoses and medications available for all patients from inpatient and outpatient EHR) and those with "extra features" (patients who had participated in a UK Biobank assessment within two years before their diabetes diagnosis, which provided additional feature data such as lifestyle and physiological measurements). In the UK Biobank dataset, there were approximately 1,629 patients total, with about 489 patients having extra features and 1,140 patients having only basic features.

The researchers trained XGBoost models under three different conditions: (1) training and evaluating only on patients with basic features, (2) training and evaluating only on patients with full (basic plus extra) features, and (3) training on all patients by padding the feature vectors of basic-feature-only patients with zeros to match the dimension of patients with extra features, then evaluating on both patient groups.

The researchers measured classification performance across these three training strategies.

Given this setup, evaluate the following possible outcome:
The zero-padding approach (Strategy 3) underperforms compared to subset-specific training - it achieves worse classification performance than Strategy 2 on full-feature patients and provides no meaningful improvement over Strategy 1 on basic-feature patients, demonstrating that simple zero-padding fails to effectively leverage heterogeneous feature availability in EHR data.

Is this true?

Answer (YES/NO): NO